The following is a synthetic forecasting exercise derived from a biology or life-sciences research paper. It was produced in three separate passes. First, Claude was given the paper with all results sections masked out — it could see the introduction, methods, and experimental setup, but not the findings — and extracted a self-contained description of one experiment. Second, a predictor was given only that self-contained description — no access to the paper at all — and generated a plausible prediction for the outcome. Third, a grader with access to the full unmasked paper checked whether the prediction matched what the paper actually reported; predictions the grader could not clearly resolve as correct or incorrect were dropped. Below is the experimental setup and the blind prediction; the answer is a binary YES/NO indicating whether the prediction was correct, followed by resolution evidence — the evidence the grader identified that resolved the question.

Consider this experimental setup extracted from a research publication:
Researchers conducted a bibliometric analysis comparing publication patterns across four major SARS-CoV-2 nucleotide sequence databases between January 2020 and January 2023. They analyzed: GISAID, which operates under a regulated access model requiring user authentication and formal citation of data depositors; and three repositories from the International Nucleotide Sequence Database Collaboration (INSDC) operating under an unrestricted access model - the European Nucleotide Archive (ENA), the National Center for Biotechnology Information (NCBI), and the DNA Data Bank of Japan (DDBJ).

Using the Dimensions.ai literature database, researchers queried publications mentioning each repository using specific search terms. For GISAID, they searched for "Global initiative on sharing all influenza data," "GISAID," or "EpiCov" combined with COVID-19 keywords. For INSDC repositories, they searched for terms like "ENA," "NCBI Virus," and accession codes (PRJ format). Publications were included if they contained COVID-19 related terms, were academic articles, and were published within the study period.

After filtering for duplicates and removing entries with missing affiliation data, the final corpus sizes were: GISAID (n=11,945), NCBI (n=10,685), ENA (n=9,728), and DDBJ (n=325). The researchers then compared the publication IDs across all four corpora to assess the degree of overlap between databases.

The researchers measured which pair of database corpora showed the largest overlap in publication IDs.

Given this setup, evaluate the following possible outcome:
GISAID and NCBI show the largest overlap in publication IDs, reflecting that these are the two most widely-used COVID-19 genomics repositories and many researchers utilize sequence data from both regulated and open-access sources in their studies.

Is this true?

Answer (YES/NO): YES